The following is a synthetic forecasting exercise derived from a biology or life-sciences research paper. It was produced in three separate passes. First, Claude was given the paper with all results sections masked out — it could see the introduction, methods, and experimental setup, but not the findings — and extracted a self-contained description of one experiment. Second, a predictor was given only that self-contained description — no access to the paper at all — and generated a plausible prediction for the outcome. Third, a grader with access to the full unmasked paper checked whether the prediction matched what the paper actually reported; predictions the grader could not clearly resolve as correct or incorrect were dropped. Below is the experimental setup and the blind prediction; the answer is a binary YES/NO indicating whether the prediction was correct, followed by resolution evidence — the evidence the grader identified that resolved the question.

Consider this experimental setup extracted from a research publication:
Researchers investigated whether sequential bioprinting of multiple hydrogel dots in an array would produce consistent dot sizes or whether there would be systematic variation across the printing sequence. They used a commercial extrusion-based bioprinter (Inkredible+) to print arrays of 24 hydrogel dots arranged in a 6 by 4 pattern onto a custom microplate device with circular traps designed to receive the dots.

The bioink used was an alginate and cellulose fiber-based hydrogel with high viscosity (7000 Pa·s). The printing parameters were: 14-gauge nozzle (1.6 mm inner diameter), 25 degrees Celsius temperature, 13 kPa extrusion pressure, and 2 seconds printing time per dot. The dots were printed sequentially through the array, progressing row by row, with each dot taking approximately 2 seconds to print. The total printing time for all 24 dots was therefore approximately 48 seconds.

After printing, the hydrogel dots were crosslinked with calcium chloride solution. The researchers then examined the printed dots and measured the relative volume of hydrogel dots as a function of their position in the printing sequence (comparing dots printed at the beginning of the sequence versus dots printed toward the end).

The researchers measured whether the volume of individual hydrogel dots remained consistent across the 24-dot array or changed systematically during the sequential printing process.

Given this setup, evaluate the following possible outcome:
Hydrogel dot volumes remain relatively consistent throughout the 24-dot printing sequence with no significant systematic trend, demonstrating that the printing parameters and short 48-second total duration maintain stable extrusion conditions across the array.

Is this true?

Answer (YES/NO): NO